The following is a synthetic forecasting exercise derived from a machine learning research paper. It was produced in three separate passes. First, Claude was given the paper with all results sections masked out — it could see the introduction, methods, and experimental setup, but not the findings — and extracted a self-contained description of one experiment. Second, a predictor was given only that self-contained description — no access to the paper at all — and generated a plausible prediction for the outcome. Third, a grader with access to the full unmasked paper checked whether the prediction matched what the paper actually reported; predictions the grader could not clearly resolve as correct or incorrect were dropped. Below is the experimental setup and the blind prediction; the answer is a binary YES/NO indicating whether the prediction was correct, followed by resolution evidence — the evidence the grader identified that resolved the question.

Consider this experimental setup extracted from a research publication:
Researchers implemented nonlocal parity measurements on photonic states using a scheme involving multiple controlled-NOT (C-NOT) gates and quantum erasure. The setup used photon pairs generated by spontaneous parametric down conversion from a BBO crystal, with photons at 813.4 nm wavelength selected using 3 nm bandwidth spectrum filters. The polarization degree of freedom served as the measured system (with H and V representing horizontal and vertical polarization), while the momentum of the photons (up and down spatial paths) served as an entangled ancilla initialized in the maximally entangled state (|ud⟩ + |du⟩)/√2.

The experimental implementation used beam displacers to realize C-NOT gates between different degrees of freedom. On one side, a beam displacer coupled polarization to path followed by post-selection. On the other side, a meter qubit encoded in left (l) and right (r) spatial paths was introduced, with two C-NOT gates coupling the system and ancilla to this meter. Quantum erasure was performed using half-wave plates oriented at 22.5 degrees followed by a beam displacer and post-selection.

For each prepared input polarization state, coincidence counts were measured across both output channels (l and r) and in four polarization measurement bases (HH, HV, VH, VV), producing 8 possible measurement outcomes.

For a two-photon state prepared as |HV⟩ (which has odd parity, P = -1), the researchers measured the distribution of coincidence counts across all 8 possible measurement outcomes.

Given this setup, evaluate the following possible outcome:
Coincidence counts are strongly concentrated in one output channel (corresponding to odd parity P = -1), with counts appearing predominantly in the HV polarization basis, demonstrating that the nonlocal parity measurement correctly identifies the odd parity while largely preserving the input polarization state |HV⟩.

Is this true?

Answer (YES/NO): YES